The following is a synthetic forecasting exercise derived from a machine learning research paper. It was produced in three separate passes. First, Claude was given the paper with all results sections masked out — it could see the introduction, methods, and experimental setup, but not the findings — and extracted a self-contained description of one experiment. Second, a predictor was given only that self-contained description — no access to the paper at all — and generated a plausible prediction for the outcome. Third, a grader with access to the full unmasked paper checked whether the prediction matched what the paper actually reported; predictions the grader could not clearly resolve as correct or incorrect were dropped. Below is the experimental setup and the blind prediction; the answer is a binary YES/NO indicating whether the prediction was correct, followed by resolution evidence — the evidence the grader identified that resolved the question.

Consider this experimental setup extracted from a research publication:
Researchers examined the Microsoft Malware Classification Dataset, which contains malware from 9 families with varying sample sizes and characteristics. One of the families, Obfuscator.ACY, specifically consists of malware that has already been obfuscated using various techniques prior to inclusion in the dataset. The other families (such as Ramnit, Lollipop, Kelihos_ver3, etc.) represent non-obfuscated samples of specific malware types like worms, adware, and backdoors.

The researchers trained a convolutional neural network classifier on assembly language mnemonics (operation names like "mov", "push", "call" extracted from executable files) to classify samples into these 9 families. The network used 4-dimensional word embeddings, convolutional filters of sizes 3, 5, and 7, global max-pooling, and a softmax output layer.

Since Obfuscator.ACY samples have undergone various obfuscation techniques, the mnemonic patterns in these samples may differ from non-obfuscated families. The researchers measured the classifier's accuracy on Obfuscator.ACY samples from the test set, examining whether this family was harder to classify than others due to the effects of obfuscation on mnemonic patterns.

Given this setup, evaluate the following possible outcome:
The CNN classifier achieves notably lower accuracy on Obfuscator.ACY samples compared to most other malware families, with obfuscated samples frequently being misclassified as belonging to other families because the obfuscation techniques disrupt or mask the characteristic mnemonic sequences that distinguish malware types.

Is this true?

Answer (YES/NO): NO